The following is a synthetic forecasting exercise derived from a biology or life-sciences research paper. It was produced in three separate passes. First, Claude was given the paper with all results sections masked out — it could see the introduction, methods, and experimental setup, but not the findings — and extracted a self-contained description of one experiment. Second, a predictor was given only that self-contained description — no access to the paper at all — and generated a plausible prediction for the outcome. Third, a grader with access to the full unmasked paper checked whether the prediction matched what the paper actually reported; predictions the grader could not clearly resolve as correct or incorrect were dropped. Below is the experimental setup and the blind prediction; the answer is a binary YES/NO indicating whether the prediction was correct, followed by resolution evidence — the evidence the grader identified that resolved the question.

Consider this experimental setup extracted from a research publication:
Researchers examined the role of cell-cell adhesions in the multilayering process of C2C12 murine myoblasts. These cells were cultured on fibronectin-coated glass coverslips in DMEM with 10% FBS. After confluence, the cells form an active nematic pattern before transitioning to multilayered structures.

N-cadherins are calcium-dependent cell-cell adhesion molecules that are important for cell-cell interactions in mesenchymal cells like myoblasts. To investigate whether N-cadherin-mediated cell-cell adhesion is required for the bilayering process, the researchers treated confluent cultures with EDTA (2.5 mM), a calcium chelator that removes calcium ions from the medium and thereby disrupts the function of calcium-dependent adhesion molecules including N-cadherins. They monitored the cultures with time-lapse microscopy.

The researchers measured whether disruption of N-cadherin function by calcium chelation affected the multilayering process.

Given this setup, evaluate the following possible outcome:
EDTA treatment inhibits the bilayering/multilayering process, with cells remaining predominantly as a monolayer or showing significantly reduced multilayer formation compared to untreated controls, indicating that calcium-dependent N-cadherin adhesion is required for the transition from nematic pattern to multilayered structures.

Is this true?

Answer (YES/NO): NO